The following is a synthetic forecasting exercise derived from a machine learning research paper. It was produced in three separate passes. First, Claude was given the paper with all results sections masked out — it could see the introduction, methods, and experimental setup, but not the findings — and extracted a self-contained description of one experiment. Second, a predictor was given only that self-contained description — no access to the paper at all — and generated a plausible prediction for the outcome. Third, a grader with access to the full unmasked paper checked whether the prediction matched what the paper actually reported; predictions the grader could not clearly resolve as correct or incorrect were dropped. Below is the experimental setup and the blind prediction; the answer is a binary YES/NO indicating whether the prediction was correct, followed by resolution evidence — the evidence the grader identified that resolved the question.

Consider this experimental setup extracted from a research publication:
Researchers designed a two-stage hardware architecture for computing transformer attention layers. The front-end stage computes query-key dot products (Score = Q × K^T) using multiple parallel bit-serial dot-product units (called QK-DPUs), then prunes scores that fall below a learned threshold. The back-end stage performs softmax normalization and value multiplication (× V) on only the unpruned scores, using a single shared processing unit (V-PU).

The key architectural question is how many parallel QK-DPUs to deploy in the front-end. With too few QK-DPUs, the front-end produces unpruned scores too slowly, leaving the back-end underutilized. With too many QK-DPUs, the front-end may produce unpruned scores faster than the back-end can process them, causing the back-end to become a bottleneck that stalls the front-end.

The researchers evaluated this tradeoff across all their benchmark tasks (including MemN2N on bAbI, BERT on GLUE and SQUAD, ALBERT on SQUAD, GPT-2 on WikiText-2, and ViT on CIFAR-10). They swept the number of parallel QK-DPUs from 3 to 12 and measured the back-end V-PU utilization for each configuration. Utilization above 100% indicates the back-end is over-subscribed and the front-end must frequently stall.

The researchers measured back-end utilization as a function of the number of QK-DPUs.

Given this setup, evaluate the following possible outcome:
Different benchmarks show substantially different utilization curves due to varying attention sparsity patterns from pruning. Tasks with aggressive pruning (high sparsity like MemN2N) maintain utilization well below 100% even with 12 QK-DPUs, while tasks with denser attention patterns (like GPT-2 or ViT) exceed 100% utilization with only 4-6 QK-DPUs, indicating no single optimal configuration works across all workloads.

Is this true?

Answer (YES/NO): NO